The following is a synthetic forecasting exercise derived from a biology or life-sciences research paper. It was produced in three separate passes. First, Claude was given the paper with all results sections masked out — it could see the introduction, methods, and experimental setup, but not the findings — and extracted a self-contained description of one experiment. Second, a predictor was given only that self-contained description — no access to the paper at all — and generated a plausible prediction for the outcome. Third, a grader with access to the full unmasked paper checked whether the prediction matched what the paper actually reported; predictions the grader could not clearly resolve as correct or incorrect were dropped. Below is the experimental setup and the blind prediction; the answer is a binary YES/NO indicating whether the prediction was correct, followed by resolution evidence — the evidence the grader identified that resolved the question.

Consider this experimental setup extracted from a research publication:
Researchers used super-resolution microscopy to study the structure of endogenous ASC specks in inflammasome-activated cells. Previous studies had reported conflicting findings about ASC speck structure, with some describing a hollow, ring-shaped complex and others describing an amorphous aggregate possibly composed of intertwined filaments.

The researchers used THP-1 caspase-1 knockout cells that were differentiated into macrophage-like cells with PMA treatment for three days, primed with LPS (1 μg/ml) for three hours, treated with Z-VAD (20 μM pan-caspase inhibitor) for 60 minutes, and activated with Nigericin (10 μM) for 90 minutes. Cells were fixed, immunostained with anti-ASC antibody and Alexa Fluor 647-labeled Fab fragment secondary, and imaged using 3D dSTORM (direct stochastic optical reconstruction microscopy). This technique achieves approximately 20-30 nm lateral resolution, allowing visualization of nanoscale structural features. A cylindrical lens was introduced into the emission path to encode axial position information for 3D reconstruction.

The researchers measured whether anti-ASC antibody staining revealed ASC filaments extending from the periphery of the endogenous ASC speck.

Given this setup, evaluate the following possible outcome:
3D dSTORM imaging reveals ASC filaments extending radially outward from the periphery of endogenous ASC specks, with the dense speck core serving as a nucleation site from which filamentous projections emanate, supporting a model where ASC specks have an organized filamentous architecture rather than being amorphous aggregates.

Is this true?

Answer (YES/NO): NO